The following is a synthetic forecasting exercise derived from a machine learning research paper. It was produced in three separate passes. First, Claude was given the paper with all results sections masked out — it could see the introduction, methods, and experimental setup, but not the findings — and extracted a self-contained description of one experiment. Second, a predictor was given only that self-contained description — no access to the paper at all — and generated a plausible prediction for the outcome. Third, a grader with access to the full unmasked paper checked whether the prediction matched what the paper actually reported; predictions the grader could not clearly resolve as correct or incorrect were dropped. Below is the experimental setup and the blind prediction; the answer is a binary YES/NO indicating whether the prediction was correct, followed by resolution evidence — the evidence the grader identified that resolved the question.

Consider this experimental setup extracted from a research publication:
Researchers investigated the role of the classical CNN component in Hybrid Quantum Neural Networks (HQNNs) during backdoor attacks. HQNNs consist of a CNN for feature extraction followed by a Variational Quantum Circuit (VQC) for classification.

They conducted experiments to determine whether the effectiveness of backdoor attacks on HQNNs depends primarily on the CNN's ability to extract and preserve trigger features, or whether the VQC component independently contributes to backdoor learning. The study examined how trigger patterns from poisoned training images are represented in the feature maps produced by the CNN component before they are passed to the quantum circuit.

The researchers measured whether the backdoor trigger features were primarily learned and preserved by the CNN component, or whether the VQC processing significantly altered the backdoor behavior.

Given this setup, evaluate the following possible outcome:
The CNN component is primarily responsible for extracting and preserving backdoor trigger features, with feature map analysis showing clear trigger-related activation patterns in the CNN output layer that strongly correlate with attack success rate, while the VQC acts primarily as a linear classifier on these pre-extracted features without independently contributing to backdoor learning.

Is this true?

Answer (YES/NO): NO